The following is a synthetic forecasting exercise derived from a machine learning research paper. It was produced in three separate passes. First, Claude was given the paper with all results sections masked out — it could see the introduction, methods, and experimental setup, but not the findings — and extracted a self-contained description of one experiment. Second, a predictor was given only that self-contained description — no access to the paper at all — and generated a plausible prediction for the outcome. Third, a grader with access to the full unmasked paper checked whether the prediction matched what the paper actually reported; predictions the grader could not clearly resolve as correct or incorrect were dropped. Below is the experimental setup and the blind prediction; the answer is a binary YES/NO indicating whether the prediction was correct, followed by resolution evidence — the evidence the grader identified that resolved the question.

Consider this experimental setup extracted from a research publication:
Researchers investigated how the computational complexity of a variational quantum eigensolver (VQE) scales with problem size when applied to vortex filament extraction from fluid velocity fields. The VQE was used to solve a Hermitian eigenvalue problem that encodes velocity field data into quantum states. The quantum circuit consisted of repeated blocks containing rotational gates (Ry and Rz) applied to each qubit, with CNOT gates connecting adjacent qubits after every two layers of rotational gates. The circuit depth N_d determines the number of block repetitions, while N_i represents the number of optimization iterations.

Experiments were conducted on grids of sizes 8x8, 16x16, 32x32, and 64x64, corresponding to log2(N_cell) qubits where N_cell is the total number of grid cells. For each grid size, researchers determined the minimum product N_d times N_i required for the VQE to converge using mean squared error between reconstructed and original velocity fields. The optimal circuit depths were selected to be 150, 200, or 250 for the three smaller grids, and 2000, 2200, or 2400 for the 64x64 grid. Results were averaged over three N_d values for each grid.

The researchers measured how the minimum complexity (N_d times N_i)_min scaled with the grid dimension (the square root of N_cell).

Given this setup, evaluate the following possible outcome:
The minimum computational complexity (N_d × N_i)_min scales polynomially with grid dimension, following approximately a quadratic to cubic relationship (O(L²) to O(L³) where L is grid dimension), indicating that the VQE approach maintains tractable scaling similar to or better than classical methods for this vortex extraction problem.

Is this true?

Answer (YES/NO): NO